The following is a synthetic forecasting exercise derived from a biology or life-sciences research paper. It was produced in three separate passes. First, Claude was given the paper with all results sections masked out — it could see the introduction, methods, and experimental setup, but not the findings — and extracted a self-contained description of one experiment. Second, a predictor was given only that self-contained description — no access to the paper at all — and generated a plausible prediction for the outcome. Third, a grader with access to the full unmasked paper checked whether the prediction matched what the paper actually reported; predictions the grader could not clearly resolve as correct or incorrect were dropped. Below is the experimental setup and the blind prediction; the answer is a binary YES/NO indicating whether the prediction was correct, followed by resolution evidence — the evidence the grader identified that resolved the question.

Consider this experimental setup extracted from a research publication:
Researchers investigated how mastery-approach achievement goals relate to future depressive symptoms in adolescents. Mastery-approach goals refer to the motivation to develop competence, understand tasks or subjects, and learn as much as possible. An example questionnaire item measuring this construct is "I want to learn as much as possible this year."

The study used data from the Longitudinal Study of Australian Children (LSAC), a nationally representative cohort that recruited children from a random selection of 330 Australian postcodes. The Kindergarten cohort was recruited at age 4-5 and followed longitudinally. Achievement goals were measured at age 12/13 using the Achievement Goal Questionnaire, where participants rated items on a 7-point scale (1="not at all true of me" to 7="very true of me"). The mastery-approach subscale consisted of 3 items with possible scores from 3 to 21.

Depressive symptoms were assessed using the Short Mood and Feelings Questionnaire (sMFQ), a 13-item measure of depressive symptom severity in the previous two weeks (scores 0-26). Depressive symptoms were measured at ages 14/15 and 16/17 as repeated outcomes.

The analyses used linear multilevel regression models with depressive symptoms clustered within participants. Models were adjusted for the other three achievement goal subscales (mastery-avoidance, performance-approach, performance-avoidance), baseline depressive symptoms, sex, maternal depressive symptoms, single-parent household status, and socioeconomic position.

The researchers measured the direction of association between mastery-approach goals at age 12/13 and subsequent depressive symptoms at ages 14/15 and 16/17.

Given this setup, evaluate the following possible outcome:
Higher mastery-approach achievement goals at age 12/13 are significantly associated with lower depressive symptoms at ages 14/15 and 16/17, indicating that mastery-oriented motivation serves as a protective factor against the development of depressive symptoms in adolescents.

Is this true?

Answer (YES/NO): YES